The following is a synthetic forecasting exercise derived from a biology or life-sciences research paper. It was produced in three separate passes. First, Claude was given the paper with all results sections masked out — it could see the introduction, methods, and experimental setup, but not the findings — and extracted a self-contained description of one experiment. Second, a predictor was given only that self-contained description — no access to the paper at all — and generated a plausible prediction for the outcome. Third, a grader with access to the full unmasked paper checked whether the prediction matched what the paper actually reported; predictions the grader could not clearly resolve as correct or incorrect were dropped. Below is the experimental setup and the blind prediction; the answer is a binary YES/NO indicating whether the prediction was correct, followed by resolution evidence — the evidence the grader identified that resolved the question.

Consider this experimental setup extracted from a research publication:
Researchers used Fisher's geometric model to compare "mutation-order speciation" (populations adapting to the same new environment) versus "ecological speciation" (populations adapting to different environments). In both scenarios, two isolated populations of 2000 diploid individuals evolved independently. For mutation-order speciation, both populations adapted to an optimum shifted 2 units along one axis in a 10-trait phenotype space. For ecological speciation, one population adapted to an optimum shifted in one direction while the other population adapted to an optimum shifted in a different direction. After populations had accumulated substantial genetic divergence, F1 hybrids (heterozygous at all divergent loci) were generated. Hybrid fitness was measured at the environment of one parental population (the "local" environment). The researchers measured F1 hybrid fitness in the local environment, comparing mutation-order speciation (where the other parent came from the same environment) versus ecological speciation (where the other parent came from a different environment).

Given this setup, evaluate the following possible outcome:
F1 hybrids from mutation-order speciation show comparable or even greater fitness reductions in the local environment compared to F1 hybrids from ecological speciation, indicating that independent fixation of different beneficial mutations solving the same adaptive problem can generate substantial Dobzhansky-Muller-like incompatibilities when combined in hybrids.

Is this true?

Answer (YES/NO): NO